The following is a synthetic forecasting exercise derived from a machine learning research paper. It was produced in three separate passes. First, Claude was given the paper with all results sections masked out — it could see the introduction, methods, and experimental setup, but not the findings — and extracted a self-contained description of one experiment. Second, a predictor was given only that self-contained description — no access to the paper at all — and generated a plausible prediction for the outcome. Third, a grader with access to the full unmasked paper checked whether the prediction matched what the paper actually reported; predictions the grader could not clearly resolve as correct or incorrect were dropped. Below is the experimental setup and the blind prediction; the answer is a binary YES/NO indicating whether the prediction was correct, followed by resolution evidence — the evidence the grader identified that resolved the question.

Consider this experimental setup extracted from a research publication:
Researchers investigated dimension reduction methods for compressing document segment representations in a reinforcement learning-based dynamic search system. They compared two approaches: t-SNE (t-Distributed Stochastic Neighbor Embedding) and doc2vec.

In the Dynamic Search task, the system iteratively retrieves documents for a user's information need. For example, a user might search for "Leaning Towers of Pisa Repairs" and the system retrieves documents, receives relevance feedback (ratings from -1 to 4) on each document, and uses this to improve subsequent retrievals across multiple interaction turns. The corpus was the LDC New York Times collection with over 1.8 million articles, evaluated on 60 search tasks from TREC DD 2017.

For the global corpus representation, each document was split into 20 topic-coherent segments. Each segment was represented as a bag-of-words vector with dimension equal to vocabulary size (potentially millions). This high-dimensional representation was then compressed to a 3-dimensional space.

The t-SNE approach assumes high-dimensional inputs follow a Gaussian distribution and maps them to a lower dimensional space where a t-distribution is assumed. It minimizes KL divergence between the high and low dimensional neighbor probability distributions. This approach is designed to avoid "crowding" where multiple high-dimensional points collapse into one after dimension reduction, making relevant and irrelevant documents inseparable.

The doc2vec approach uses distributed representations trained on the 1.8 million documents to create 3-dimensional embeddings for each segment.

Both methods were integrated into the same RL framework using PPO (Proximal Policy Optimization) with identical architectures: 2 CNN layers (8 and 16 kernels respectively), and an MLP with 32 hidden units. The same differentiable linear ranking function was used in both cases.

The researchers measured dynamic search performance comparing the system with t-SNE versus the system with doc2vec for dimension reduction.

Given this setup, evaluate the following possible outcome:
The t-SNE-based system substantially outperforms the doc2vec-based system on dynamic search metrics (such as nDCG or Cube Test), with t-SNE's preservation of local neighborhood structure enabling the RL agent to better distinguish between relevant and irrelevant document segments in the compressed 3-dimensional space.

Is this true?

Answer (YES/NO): YES